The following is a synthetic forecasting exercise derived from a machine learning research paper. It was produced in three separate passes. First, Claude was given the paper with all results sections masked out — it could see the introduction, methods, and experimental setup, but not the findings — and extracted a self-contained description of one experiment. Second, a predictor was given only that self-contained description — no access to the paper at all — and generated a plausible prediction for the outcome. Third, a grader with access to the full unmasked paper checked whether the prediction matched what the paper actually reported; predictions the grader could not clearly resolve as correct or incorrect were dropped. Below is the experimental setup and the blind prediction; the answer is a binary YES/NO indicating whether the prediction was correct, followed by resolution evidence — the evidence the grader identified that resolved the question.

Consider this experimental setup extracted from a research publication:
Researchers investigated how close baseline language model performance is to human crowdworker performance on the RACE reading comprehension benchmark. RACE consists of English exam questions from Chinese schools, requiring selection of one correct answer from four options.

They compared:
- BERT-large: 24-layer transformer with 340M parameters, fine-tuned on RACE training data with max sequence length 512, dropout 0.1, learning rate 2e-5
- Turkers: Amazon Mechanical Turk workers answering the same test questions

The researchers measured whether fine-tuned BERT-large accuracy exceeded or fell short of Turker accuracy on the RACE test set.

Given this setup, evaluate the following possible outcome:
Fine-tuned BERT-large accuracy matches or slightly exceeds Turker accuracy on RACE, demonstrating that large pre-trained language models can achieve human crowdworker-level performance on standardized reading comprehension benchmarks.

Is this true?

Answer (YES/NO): NO